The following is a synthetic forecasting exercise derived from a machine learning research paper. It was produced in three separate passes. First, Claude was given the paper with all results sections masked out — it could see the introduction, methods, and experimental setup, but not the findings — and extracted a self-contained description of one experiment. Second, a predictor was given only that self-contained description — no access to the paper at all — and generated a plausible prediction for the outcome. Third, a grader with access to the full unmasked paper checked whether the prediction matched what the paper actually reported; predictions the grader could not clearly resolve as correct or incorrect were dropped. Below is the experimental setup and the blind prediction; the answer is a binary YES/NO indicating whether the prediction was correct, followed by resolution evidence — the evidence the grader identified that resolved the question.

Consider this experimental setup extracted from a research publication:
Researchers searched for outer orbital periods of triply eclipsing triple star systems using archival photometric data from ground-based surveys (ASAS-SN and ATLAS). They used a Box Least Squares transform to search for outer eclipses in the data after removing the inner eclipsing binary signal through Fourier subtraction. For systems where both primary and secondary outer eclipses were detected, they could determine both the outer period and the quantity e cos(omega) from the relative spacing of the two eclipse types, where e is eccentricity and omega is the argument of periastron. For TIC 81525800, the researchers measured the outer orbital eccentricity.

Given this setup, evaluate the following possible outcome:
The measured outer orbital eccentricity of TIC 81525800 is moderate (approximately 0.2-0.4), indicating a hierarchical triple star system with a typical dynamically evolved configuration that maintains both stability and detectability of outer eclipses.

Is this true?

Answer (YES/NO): NO